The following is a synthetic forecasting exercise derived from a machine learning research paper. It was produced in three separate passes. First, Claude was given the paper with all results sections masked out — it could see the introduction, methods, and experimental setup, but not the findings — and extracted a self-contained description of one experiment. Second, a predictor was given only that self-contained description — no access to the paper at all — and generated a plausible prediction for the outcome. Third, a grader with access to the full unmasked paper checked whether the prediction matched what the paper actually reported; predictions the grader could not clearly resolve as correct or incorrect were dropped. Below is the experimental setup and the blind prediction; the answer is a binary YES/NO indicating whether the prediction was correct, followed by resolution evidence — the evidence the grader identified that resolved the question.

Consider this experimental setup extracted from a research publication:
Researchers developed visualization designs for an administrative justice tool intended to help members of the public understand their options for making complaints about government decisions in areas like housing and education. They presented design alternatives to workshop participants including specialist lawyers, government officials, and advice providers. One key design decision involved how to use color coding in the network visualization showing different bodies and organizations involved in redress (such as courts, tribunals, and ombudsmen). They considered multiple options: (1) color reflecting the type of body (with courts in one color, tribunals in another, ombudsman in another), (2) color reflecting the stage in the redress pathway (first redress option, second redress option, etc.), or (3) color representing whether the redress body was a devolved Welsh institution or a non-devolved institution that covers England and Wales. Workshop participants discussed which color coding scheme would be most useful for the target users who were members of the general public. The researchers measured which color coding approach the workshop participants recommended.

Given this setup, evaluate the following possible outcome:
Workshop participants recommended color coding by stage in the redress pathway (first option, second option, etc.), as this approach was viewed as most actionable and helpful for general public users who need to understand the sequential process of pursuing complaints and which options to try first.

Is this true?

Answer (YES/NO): NO